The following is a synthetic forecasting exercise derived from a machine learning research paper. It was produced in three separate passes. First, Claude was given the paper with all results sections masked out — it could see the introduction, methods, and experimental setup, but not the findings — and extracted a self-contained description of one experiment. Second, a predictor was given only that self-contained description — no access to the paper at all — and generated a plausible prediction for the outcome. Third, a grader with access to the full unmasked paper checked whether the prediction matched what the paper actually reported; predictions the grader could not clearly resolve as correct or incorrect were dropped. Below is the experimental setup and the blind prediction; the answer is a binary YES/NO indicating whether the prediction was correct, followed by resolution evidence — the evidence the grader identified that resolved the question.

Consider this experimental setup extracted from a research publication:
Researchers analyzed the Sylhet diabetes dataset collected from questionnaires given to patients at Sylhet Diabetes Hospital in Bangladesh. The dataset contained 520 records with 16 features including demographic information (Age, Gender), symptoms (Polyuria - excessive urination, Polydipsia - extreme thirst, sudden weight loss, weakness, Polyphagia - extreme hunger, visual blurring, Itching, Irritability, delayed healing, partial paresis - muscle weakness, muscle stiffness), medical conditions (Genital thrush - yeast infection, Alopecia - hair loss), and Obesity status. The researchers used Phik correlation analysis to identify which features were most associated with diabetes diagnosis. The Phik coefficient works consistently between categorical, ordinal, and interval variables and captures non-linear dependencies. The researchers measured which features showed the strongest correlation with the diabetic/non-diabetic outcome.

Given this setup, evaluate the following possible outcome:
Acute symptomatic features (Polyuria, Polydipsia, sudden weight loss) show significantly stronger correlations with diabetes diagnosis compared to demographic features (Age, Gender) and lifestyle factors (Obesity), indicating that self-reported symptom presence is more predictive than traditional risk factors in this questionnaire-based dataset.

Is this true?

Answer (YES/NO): NO